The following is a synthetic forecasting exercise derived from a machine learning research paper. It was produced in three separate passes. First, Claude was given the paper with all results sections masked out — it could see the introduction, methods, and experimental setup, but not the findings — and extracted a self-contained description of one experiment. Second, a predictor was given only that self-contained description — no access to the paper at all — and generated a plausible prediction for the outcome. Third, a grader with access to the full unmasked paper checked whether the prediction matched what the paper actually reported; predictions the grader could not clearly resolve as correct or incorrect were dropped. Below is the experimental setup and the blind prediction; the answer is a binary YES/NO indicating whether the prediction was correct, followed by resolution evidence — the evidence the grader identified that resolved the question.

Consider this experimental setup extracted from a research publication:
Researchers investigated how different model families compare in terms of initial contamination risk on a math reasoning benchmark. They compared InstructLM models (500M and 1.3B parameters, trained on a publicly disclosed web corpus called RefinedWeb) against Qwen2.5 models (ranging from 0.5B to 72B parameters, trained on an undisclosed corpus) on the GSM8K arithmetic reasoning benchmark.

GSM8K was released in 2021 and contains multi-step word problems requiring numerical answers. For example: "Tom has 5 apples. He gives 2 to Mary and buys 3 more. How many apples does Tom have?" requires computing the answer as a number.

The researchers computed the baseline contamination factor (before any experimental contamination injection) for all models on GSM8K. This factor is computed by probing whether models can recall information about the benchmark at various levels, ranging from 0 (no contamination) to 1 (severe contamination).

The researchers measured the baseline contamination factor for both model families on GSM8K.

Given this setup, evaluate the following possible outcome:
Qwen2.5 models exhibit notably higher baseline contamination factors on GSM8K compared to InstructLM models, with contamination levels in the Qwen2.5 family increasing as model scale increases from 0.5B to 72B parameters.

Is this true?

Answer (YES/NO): YES